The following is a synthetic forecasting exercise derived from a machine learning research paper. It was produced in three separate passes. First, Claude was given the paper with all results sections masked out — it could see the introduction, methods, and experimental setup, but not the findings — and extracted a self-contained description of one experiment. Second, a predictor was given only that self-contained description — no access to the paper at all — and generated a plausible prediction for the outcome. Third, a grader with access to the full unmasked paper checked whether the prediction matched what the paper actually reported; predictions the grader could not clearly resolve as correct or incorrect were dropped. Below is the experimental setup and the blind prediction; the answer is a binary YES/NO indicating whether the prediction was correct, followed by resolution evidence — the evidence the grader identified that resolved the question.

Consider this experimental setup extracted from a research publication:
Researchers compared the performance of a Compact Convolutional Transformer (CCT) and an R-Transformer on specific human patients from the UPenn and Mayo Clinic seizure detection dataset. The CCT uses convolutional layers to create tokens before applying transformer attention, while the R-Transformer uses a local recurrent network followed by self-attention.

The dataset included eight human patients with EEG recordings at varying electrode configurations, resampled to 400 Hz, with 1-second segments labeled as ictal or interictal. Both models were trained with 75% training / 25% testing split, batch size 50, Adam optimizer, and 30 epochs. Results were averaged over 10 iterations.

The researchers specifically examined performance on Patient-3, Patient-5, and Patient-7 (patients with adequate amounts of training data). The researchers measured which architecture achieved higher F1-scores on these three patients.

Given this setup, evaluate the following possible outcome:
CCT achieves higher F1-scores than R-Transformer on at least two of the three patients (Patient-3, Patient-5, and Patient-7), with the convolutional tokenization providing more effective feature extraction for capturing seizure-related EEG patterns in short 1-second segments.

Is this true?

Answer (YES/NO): YES